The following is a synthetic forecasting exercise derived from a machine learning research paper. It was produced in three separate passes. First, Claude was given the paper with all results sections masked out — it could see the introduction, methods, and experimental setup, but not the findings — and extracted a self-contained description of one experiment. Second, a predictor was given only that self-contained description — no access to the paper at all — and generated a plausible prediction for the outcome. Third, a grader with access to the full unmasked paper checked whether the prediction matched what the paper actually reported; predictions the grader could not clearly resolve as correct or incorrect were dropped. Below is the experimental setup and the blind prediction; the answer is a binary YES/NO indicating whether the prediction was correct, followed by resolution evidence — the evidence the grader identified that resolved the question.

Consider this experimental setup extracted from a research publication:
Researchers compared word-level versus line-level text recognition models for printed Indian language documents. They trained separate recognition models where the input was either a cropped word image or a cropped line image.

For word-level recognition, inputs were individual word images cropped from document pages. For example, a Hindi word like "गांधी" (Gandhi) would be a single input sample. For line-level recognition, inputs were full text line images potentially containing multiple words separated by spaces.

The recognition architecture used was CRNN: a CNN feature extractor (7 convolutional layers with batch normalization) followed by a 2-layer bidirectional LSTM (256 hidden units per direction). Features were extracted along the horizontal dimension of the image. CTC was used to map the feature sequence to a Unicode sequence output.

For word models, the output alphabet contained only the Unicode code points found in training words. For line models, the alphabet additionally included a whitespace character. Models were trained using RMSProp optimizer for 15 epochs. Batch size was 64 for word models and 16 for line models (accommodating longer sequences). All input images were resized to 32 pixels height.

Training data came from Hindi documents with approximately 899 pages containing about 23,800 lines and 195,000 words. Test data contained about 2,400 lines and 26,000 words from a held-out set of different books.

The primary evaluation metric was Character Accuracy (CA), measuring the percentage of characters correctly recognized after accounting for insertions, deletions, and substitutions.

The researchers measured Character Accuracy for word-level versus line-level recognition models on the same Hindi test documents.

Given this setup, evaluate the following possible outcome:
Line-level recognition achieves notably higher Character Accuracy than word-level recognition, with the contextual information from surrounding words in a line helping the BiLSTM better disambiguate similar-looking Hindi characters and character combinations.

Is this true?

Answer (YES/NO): NO